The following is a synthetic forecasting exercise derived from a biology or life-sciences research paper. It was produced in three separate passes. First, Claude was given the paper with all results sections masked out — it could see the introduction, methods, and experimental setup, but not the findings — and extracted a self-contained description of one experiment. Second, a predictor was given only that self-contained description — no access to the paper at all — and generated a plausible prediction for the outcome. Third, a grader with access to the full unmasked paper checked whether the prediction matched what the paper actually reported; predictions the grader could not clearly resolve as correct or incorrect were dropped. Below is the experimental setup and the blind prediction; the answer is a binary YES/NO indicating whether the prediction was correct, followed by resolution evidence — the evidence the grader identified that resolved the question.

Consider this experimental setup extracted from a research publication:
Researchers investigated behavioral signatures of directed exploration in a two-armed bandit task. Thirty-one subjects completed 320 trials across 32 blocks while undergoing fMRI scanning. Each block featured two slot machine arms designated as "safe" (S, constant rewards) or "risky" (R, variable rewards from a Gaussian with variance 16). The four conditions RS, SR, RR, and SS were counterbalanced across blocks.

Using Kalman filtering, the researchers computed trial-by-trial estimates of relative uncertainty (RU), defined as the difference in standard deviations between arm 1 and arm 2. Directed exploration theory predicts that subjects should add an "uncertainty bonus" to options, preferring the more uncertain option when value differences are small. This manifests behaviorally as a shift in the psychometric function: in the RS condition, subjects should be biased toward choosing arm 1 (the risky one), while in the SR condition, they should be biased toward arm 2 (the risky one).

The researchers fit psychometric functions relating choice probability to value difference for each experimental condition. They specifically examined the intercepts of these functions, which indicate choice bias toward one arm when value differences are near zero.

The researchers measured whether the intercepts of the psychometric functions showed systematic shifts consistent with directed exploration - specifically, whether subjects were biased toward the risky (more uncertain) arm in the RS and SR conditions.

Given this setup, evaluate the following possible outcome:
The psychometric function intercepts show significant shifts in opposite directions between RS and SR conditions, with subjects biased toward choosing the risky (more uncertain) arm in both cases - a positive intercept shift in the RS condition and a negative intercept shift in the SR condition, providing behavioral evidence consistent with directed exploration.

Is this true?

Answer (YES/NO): YES